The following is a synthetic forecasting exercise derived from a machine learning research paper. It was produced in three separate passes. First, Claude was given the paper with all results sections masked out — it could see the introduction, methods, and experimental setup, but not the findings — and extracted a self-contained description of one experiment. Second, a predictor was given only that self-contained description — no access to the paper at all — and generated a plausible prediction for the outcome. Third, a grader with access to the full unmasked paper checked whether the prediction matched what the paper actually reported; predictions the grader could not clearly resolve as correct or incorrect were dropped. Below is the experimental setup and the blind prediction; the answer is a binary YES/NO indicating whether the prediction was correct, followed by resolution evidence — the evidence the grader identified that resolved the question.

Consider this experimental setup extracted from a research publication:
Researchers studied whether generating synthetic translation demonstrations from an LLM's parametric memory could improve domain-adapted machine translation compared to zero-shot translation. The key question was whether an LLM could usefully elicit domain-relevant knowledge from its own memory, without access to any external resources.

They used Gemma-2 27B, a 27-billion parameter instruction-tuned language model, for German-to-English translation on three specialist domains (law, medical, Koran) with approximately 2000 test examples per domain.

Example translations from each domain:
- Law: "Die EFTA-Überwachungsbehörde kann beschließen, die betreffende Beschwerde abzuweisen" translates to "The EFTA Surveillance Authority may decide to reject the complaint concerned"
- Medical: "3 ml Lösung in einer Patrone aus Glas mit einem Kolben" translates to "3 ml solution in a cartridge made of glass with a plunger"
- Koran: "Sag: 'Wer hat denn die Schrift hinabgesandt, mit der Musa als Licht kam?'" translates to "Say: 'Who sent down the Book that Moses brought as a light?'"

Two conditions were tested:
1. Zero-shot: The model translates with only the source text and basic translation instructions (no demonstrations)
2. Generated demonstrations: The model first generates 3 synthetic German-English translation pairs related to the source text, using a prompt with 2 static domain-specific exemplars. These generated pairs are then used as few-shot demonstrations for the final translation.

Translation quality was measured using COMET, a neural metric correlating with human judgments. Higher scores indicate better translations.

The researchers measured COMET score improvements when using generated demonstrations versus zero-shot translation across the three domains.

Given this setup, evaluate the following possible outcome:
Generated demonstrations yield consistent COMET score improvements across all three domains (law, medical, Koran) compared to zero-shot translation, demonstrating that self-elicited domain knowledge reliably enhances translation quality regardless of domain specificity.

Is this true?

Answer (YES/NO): YES